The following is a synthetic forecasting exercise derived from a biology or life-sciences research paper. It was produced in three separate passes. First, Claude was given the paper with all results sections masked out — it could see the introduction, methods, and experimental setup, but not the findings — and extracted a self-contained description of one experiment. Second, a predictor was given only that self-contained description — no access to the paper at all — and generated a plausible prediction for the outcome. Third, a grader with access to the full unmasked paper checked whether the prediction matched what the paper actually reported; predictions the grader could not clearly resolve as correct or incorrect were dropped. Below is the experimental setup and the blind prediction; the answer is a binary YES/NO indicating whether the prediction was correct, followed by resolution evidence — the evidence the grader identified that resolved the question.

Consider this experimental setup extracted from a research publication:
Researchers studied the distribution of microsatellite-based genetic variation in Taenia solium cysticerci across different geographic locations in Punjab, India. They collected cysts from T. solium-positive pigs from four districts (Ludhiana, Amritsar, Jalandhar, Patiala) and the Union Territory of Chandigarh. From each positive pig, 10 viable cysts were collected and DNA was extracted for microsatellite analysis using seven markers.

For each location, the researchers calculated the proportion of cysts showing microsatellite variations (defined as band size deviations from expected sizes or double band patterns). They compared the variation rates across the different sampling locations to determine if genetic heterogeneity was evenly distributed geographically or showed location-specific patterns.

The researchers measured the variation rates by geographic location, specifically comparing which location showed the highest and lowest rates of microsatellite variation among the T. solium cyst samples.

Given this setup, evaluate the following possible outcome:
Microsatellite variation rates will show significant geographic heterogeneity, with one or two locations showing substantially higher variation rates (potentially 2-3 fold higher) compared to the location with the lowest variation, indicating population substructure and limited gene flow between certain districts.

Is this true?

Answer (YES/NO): NO